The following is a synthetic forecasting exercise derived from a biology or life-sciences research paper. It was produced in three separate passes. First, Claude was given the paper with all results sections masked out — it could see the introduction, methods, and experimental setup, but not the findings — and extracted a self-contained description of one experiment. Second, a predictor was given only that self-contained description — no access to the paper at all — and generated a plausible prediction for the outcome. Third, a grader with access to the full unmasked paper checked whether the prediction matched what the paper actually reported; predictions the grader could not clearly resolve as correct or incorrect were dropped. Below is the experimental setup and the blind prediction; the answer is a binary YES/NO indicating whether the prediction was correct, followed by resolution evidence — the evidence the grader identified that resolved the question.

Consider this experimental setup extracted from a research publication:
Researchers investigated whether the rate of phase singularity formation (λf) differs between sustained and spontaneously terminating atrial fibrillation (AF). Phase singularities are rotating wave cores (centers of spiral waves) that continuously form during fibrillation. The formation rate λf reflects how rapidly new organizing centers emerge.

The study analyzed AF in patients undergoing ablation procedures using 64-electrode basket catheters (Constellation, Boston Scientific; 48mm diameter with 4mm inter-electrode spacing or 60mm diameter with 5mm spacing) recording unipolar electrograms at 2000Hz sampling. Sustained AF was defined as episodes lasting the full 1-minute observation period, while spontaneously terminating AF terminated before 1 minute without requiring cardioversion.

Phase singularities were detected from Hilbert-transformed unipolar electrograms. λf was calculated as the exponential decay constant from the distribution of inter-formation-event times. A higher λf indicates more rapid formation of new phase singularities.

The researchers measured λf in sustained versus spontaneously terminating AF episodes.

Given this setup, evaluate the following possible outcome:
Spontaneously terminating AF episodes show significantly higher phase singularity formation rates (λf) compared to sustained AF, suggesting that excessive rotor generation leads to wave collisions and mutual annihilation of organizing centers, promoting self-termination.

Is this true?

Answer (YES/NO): NO